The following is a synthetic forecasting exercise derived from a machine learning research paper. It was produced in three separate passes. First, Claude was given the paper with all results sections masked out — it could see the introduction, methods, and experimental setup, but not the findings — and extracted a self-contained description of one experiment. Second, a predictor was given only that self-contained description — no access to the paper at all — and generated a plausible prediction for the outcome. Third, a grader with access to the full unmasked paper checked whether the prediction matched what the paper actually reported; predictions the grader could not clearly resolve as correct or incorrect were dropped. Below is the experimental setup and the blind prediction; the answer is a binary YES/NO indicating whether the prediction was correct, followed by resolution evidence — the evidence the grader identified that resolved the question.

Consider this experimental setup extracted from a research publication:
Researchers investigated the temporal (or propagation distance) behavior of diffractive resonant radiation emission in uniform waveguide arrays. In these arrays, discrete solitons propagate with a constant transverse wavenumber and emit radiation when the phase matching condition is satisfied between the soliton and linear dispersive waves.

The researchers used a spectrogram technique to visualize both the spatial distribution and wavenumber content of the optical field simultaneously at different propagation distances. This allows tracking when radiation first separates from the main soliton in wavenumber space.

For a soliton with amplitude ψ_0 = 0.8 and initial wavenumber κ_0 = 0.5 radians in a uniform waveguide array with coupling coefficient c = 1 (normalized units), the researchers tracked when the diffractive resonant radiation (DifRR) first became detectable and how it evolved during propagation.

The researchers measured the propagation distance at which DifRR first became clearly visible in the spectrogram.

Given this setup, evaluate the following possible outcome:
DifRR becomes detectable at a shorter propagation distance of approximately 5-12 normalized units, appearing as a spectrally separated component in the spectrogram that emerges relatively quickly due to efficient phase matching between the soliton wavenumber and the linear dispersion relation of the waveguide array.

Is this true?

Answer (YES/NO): YES